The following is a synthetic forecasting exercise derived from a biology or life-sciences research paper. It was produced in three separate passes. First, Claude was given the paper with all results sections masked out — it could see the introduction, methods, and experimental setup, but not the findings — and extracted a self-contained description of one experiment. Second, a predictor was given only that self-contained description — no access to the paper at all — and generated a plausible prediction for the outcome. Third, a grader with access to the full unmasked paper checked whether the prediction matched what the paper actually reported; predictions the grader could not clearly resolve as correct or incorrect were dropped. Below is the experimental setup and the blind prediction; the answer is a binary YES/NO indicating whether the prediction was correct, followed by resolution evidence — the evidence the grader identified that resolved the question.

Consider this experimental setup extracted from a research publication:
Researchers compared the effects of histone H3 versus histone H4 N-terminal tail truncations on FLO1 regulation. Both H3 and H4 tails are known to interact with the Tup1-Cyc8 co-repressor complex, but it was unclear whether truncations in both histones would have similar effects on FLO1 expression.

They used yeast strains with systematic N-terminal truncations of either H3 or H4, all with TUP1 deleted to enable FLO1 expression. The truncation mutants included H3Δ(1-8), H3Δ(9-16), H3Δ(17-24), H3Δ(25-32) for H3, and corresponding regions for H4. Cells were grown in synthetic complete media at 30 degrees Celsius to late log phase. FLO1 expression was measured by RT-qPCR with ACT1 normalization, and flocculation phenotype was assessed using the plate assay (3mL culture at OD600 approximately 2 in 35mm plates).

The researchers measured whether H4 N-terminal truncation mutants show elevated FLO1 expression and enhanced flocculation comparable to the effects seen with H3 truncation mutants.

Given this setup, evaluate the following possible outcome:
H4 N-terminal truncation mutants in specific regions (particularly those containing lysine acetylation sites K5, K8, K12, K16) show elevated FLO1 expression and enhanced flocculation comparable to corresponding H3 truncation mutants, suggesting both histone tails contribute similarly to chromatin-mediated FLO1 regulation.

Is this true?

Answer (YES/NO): NO